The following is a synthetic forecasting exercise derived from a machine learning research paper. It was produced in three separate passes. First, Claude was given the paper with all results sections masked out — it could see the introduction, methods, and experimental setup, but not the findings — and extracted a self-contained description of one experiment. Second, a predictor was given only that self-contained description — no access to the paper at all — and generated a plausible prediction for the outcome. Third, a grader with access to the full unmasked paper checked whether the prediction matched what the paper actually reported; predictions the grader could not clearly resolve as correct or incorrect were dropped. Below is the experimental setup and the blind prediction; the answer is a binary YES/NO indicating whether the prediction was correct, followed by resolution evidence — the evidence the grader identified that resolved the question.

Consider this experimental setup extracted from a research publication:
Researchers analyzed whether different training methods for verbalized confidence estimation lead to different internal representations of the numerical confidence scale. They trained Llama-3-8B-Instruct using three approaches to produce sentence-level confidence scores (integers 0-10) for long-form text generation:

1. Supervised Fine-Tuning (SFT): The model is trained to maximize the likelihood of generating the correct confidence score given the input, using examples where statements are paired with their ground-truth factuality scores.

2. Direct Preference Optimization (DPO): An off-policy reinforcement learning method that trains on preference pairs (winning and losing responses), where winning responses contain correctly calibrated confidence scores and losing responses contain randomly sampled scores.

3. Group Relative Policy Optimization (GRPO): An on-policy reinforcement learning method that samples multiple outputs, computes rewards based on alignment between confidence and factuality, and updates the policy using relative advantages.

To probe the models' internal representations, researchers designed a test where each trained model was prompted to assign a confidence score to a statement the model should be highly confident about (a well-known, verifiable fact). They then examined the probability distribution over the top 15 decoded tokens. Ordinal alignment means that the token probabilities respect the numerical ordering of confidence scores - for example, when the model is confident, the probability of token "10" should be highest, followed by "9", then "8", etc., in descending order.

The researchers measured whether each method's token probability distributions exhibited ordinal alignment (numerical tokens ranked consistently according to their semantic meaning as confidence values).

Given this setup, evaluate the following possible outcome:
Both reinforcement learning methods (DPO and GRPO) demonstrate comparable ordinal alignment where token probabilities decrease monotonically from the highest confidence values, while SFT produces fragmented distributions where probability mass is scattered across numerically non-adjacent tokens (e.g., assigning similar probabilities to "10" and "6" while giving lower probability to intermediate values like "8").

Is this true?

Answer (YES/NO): NO